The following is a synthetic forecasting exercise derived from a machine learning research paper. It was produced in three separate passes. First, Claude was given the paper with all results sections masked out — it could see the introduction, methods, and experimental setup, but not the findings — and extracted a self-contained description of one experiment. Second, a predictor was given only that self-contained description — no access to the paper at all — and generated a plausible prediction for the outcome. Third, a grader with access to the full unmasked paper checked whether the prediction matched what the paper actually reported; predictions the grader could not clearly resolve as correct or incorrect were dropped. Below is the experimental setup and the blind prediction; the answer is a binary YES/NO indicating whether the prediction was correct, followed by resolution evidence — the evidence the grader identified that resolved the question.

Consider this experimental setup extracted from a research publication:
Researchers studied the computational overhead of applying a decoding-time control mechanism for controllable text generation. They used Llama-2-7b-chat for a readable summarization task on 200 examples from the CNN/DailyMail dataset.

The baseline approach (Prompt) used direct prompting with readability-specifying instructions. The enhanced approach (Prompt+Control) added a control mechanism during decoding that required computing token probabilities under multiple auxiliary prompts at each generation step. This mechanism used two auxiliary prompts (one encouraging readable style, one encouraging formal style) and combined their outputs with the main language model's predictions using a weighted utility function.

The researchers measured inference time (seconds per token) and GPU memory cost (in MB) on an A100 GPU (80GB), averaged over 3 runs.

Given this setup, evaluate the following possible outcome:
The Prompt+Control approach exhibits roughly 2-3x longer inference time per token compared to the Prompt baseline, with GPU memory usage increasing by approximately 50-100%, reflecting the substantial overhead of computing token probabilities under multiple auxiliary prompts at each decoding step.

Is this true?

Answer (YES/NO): NO